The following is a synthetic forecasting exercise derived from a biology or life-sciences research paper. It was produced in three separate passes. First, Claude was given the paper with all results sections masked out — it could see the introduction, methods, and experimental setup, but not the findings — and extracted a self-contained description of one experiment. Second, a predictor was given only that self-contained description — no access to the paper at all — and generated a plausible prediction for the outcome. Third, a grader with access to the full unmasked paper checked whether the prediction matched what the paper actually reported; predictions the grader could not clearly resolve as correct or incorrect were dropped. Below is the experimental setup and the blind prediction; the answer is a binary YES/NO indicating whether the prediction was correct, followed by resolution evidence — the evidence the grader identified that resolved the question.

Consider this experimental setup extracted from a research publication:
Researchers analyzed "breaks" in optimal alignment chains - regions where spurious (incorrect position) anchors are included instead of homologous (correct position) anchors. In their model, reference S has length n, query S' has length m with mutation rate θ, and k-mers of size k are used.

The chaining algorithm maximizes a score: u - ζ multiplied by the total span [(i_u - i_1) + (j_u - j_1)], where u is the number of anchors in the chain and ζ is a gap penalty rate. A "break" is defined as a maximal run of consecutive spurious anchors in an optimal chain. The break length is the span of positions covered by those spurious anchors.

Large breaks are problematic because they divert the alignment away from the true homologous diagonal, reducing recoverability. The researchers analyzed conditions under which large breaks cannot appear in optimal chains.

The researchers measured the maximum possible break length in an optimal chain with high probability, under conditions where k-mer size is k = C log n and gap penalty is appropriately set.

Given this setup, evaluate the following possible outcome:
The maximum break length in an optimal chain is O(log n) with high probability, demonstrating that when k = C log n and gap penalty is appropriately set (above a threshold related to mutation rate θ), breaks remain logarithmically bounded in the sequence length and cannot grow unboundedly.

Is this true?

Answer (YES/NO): NO